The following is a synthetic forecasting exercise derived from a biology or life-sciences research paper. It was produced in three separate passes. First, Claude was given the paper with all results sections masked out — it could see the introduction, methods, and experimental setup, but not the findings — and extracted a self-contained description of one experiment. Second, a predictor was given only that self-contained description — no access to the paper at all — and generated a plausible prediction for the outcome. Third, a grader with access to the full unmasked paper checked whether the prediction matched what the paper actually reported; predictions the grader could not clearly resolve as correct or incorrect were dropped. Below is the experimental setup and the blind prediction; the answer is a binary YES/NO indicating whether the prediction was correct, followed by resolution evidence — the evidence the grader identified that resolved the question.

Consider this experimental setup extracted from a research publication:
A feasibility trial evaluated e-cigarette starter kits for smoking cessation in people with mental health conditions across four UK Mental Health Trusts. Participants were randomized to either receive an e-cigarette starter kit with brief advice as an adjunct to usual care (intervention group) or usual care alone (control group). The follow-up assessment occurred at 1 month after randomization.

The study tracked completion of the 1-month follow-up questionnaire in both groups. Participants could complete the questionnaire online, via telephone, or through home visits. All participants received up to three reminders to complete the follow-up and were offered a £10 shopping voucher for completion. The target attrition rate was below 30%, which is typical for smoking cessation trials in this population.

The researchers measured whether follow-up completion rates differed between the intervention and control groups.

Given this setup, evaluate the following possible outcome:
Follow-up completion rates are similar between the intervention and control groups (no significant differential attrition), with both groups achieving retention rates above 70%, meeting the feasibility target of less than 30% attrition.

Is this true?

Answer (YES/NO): NO